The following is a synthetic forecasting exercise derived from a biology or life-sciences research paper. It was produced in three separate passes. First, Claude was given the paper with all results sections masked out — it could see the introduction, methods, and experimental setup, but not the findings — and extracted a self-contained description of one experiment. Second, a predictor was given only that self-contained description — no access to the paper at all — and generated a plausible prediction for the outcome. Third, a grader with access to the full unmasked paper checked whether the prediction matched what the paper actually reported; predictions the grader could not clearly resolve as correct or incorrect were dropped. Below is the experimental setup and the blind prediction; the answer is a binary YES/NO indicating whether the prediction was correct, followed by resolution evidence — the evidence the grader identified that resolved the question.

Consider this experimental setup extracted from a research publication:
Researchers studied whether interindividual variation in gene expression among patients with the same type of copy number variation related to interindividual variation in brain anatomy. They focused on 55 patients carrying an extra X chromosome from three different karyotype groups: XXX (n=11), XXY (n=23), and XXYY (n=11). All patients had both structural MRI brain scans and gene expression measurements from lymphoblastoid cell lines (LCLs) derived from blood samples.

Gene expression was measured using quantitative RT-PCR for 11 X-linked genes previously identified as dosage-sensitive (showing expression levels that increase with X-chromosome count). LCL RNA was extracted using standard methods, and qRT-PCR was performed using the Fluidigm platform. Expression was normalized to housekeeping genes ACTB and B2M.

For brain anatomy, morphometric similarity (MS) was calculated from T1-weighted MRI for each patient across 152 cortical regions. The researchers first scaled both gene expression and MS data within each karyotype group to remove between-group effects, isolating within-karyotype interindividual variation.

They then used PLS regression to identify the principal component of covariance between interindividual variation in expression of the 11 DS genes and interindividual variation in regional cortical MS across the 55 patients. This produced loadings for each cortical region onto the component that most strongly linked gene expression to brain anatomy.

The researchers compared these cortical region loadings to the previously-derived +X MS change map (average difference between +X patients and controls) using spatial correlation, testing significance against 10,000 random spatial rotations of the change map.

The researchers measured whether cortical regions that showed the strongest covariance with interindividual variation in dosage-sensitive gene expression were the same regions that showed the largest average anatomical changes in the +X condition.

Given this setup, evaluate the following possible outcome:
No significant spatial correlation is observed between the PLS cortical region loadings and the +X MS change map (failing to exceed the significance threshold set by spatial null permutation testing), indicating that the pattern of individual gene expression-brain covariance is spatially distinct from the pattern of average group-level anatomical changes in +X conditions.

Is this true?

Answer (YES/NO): NO